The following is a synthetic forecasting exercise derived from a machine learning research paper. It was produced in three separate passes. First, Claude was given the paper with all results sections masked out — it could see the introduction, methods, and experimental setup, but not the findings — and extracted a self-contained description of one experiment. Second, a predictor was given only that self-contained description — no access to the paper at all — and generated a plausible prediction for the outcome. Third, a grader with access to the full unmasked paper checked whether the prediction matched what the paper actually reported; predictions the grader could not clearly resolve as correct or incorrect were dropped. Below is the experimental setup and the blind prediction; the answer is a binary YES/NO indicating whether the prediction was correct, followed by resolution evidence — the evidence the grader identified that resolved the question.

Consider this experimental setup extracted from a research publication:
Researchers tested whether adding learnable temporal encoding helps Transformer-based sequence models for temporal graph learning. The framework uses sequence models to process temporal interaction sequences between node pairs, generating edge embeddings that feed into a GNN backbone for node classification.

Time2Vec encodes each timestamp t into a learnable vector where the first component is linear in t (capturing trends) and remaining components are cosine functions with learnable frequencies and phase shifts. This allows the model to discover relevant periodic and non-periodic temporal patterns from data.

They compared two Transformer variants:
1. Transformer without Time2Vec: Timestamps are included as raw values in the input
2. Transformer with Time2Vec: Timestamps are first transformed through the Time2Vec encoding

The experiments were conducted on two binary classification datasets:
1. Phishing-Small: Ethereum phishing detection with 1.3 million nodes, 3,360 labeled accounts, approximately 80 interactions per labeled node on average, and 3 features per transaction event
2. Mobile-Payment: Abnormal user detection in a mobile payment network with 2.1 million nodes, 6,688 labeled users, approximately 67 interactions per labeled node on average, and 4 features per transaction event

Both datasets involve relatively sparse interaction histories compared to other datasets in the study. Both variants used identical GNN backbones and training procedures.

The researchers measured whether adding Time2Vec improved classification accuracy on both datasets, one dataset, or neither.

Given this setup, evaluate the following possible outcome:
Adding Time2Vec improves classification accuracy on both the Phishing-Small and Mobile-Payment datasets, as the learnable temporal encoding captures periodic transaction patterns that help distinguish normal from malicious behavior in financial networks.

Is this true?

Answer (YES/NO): NO